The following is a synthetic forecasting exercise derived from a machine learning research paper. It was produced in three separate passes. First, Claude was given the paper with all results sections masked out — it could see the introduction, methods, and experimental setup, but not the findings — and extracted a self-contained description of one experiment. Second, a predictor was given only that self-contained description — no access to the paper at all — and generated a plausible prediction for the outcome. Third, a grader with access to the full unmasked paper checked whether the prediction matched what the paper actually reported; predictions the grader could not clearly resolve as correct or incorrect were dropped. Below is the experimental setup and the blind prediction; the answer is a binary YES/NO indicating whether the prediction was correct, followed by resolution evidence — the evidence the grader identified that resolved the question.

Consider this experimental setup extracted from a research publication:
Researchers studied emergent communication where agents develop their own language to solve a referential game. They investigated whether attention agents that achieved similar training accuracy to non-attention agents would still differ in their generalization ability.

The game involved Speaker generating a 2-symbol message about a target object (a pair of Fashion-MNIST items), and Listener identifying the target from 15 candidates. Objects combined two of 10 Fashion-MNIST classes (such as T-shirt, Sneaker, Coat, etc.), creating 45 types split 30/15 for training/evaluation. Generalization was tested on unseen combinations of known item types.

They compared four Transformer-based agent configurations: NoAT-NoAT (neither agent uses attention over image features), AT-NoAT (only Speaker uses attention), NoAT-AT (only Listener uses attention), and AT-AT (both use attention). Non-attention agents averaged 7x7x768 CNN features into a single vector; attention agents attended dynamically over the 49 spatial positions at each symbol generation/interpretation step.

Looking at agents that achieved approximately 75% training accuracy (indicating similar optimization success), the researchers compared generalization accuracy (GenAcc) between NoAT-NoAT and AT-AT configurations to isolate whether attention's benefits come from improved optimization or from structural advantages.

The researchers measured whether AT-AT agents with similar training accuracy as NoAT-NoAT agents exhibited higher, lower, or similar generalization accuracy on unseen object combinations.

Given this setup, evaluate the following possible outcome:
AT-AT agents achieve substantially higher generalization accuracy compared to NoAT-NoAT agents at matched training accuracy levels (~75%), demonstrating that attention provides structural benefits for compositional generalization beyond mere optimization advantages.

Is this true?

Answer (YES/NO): YES